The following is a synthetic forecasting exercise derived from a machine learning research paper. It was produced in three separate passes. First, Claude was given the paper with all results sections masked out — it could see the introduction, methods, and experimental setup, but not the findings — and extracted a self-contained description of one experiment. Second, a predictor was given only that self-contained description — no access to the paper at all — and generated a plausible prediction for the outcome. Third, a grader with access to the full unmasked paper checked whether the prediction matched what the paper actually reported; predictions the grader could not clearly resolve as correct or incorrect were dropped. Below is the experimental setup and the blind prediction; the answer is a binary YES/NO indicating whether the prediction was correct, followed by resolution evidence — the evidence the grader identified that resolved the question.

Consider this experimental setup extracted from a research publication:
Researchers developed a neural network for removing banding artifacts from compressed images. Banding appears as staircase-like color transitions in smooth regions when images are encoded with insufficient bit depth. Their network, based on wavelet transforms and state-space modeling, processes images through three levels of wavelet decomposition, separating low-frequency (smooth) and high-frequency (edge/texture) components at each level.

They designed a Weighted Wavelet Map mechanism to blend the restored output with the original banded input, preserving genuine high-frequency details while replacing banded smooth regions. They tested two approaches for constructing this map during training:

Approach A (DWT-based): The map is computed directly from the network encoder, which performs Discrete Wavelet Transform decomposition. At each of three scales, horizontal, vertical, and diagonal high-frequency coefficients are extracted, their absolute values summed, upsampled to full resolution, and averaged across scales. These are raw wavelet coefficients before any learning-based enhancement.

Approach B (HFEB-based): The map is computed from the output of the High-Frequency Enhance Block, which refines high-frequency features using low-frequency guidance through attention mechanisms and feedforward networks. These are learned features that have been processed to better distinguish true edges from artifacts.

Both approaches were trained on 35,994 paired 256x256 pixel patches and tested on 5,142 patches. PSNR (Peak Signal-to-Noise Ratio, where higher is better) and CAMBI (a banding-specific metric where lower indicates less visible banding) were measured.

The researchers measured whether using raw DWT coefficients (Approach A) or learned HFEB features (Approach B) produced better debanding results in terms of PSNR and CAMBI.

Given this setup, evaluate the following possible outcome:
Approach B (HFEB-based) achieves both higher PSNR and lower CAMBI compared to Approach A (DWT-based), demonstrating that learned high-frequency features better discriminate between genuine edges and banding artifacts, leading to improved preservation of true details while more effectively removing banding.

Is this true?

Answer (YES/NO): NO